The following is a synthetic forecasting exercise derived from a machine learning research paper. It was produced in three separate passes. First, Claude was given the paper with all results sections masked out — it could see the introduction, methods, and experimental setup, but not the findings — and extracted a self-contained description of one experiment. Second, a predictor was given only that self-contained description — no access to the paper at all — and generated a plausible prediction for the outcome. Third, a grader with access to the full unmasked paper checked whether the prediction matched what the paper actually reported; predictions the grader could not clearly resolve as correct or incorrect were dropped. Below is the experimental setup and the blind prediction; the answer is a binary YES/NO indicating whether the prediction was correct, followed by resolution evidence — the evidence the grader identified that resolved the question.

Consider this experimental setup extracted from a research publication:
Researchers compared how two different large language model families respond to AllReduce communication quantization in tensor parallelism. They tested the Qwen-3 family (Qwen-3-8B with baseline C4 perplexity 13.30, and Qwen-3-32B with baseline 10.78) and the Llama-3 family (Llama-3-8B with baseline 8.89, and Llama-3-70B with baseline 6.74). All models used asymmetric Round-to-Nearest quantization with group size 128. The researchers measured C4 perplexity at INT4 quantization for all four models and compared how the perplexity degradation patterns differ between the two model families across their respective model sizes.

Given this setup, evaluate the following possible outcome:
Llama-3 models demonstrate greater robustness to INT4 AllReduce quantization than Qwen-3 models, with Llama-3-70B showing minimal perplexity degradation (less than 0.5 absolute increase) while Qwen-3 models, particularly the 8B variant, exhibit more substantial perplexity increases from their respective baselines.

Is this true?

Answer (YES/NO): NO